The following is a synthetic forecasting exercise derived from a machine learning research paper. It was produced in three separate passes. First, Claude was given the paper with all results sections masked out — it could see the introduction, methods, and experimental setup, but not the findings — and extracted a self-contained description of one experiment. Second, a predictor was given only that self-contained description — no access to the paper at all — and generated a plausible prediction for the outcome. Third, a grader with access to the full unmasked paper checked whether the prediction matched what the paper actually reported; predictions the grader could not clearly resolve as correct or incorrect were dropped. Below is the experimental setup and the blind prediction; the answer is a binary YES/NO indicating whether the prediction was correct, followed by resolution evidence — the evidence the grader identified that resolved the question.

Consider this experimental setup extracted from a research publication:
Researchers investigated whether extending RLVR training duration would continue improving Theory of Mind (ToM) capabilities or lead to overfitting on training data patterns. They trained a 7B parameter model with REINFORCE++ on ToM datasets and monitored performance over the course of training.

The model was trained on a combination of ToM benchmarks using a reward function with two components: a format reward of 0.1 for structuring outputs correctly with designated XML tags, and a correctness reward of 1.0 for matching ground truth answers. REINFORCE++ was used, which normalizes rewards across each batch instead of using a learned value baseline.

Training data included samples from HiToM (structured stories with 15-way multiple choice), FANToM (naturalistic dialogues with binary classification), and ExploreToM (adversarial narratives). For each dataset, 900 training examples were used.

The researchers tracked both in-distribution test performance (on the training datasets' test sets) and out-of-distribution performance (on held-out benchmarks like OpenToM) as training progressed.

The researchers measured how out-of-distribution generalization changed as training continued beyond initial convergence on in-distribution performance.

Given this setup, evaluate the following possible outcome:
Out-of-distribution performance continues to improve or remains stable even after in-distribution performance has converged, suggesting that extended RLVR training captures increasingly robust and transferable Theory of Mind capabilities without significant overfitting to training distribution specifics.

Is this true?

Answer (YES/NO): NO